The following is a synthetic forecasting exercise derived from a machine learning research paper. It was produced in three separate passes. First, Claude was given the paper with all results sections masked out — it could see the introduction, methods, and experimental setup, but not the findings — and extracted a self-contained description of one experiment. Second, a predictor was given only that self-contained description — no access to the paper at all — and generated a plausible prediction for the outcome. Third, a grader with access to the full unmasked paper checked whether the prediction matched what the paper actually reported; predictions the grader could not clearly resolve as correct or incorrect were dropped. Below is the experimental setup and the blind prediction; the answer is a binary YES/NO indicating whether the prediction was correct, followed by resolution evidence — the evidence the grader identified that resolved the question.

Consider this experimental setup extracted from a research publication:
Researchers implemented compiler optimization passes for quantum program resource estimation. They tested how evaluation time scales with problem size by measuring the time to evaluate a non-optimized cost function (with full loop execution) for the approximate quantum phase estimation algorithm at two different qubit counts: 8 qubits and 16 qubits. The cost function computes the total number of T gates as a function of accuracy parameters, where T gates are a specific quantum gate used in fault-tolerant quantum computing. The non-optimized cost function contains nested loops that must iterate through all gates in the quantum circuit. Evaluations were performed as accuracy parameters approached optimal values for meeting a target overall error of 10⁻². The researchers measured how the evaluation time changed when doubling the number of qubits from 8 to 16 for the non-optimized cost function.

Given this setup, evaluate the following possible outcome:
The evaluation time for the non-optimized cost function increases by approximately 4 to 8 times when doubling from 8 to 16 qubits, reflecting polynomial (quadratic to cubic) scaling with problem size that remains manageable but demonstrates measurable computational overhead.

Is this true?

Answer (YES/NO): NO